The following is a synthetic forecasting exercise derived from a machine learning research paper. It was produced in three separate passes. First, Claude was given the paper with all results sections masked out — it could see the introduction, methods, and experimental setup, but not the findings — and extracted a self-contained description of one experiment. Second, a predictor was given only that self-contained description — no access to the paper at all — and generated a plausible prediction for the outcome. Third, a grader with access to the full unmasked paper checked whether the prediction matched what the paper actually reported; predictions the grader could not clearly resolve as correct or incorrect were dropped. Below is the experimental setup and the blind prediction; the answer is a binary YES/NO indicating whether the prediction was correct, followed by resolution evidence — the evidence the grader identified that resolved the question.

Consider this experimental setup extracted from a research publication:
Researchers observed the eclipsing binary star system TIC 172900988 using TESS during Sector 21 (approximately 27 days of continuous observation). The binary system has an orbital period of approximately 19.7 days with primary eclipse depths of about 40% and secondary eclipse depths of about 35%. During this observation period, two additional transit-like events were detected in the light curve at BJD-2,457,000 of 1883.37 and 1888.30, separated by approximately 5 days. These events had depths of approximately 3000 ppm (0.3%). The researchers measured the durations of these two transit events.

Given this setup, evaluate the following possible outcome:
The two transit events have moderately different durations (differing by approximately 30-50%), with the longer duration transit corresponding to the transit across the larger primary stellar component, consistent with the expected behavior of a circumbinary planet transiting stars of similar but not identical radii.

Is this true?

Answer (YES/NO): YES